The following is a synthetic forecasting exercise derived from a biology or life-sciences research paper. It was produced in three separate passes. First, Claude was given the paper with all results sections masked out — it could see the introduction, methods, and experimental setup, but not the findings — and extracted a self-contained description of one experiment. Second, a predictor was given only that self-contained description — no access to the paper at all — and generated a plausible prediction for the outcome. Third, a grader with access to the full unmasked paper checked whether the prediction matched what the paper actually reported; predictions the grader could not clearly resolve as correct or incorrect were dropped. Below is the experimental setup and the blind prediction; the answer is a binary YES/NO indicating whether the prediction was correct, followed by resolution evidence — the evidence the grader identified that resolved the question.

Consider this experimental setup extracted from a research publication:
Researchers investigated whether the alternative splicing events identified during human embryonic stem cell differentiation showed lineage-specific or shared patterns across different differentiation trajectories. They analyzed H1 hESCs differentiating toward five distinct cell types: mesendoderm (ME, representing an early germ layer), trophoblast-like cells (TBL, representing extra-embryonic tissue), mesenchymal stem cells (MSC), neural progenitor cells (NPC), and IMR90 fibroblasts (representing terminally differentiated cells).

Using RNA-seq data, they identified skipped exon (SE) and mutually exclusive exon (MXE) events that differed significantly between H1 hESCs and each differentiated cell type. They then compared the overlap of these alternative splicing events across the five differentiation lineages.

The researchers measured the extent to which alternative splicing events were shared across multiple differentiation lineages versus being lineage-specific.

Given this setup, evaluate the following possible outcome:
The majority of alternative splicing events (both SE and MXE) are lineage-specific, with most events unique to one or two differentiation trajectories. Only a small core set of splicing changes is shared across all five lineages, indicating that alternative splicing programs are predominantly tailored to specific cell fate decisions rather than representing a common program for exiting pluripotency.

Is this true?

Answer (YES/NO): NO